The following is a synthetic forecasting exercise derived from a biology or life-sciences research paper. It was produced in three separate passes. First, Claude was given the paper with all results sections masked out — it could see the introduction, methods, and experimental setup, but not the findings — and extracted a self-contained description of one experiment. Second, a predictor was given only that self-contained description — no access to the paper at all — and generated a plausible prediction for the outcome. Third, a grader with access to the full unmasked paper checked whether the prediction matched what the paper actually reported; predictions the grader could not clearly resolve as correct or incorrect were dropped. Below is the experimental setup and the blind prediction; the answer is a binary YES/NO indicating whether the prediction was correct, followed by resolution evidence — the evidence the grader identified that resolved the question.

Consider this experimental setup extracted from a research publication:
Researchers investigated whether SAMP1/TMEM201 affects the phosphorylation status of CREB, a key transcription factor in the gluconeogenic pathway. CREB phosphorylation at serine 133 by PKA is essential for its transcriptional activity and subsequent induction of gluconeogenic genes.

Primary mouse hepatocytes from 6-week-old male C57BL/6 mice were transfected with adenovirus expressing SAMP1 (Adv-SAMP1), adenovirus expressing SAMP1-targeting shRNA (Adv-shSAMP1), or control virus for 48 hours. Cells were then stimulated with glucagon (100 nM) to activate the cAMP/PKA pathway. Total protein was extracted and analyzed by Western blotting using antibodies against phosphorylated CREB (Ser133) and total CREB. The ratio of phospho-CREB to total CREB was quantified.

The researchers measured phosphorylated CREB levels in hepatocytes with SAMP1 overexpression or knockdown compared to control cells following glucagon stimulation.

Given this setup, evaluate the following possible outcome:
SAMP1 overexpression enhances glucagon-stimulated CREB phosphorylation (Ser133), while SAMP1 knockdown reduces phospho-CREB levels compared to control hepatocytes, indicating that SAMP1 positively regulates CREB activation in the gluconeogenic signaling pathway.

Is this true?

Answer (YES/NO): YES